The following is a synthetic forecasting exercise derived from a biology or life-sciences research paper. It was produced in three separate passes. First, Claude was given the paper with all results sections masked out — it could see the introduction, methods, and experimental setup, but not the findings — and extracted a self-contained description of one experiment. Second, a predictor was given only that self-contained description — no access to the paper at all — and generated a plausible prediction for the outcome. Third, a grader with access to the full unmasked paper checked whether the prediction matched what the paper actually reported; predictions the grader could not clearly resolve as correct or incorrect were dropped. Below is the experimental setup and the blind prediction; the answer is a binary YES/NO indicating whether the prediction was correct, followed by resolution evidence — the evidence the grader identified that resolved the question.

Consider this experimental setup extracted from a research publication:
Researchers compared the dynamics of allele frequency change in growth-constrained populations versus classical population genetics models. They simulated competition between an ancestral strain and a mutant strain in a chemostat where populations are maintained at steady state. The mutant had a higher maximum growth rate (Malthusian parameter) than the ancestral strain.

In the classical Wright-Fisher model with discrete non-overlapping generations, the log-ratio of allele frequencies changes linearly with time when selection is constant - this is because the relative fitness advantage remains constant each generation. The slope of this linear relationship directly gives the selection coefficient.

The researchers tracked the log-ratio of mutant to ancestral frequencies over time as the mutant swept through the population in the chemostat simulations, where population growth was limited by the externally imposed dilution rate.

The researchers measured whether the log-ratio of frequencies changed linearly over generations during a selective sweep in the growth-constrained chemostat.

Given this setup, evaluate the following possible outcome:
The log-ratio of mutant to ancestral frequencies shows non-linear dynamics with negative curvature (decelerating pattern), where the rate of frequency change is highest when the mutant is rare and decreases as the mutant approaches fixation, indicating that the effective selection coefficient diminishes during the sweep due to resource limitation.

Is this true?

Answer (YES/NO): YES